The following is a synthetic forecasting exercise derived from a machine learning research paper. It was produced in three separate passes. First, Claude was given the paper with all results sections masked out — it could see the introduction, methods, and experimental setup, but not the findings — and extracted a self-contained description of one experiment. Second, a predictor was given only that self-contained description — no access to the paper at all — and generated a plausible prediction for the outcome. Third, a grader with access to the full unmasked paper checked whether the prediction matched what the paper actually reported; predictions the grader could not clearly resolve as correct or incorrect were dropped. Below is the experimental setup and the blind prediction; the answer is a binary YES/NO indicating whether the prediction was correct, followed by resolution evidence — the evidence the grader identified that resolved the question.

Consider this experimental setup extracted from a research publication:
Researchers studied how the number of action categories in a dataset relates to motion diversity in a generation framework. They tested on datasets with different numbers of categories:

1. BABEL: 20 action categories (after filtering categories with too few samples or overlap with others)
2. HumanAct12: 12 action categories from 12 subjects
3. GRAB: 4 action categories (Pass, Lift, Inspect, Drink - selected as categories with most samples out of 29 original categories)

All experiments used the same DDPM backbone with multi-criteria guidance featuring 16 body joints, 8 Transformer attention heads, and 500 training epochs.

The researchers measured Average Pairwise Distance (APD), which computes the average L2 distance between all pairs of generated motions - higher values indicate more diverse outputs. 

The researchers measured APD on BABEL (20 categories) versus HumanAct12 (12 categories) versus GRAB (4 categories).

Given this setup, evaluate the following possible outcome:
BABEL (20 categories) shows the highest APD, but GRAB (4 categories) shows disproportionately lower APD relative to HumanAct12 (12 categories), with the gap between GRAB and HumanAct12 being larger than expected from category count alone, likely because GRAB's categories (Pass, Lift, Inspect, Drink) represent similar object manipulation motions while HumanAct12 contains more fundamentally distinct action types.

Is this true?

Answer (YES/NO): NO